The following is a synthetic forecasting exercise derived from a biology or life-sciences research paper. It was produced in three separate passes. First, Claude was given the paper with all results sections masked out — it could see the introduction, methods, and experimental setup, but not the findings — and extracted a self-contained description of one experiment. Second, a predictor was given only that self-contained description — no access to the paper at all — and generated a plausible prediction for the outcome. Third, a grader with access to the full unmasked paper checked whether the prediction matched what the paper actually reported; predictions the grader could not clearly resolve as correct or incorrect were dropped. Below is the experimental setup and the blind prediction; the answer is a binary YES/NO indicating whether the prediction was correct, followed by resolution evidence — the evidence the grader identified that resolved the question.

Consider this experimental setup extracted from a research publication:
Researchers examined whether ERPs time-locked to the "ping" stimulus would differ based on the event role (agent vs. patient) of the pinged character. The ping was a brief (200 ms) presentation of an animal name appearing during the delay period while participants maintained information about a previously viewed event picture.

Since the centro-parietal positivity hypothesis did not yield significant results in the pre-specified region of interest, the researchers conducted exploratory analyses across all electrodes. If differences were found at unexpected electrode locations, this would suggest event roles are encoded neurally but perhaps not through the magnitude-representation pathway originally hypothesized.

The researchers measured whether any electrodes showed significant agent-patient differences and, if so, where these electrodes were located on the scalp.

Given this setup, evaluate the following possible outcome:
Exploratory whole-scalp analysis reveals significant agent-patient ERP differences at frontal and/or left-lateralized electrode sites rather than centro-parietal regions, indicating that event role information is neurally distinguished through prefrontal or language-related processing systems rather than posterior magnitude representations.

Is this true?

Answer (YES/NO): NO